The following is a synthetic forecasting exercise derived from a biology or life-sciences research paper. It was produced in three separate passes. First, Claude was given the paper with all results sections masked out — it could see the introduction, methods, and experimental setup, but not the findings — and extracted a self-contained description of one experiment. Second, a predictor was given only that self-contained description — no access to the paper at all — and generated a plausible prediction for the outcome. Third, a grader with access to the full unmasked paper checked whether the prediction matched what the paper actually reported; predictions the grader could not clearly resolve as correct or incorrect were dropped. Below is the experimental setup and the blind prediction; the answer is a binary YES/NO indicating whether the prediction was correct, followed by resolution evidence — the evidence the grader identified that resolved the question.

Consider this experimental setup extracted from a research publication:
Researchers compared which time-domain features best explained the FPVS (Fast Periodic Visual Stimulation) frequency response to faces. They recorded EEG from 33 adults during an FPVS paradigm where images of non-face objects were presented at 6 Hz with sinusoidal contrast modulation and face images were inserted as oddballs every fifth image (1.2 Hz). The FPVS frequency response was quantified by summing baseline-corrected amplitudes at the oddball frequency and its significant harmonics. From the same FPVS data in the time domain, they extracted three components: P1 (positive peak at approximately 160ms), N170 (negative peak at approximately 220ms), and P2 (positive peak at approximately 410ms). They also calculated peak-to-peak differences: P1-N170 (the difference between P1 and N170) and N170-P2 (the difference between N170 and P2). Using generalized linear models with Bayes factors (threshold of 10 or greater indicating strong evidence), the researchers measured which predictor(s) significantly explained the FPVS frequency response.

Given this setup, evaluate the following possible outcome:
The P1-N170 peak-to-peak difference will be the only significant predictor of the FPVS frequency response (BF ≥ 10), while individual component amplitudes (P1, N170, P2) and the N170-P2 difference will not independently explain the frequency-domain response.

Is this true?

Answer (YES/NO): NO